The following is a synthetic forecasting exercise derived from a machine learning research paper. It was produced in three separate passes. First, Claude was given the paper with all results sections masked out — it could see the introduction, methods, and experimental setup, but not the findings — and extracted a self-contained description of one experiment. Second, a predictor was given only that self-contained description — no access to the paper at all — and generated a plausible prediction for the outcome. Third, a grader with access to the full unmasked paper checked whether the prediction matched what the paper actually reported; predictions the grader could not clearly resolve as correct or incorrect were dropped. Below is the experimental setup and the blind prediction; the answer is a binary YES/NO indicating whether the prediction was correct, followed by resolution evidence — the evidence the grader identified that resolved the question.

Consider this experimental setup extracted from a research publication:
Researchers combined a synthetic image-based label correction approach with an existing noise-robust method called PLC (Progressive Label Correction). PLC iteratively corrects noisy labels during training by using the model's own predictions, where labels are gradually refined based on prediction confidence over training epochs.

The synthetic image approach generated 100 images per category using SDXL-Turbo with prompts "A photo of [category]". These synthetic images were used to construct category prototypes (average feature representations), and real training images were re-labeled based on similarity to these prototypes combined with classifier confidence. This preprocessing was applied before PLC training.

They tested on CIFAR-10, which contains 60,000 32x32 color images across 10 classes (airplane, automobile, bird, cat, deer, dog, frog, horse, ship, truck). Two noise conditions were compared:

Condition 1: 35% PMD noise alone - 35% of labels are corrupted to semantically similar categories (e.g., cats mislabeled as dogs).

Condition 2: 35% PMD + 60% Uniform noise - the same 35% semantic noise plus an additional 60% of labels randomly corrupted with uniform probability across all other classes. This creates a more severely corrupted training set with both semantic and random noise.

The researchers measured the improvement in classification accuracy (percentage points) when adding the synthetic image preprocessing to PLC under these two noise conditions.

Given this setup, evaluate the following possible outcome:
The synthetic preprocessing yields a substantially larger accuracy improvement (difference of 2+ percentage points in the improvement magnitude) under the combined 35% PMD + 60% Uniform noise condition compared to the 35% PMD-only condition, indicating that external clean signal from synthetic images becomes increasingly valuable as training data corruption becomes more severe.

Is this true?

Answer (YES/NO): YES